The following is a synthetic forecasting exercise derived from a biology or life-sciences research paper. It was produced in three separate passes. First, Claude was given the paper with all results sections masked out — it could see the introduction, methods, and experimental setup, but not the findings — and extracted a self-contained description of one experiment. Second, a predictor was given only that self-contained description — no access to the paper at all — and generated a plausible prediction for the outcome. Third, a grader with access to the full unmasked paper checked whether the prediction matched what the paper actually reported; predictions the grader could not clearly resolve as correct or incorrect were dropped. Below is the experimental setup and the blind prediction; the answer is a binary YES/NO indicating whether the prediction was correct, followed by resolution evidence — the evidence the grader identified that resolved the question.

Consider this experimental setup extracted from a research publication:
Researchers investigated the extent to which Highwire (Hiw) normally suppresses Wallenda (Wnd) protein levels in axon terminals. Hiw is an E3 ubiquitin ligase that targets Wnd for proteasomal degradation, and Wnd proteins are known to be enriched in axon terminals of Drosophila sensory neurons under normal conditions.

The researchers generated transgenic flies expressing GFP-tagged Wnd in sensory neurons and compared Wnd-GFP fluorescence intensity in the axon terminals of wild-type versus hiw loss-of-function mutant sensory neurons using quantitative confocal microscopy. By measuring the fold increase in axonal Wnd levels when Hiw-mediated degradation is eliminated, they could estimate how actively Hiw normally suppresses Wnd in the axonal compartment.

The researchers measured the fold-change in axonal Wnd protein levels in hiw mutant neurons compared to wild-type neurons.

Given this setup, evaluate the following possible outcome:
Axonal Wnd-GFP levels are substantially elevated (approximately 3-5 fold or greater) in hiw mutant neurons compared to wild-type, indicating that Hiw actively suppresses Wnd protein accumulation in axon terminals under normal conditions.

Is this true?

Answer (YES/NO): YES